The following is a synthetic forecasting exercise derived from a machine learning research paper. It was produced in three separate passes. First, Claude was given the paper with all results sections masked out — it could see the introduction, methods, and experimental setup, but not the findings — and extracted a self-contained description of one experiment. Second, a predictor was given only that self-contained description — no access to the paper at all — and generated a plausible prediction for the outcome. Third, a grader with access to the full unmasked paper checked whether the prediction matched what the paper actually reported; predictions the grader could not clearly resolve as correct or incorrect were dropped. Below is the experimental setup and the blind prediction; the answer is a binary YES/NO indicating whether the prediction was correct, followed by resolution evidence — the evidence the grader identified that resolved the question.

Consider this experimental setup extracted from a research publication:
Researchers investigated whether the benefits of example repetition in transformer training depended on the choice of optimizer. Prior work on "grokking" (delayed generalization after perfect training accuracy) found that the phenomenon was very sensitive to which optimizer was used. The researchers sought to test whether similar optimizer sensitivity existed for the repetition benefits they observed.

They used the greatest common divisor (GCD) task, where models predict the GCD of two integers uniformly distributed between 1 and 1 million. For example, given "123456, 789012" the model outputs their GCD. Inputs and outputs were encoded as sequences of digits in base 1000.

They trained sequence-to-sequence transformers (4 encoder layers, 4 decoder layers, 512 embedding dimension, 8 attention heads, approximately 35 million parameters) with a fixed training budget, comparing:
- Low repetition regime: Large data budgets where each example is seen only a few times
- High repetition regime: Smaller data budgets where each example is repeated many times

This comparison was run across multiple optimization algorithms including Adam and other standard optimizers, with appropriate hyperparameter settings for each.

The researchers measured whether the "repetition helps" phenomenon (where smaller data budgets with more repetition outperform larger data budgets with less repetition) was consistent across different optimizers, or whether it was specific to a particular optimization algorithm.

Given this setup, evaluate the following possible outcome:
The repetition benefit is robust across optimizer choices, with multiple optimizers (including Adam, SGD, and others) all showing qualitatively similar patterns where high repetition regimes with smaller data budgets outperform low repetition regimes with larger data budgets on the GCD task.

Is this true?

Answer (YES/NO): YES